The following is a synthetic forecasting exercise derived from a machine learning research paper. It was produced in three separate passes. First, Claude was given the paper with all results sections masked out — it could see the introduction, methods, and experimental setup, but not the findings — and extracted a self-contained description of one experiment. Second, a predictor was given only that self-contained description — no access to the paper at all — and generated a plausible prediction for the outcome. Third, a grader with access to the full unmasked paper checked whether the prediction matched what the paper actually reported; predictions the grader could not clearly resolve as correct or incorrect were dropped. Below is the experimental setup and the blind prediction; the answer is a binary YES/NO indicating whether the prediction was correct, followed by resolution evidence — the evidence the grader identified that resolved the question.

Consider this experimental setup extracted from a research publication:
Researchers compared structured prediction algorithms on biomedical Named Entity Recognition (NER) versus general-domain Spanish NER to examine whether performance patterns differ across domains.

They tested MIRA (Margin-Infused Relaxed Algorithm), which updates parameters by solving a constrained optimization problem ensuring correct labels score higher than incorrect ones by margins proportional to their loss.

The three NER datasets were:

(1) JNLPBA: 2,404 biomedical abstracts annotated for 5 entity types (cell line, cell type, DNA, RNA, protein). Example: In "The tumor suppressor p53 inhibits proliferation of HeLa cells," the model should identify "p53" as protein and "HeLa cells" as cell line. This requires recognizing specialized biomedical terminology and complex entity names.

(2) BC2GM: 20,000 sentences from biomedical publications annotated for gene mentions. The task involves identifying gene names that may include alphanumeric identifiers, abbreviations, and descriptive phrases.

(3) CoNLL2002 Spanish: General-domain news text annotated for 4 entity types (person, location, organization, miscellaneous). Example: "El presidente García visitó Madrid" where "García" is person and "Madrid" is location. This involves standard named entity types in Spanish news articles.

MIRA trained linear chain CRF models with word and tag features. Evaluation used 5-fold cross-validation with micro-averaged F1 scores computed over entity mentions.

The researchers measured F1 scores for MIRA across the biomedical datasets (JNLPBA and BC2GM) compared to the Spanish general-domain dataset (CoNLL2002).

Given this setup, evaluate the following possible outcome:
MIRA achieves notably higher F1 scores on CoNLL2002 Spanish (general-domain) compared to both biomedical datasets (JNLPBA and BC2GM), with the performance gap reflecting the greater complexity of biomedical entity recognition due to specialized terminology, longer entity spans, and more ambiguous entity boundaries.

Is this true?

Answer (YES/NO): YES